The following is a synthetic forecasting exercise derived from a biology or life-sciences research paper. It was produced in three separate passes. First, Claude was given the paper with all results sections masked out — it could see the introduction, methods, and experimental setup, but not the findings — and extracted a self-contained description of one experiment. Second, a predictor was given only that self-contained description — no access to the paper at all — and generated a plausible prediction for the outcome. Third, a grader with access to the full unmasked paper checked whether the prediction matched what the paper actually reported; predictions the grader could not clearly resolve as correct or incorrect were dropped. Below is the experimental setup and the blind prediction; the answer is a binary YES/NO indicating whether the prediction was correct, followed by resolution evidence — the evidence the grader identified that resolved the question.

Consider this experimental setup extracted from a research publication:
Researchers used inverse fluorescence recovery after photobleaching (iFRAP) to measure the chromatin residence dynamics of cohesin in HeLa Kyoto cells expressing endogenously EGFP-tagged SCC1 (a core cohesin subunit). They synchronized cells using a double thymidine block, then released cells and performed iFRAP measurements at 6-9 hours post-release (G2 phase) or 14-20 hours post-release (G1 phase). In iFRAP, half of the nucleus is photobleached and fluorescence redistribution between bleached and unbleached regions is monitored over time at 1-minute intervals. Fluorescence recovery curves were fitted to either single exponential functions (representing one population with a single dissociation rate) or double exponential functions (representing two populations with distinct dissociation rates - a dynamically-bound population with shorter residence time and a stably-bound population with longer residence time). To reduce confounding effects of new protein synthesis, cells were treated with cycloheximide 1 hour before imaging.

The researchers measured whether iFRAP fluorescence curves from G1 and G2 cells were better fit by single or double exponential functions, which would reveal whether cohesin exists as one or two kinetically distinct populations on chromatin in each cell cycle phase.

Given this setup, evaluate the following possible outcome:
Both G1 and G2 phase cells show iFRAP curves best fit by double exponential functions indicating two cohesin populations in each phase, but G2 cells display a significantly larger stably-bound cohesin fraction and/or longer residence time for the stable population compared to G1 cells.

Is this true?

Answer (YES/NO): NO